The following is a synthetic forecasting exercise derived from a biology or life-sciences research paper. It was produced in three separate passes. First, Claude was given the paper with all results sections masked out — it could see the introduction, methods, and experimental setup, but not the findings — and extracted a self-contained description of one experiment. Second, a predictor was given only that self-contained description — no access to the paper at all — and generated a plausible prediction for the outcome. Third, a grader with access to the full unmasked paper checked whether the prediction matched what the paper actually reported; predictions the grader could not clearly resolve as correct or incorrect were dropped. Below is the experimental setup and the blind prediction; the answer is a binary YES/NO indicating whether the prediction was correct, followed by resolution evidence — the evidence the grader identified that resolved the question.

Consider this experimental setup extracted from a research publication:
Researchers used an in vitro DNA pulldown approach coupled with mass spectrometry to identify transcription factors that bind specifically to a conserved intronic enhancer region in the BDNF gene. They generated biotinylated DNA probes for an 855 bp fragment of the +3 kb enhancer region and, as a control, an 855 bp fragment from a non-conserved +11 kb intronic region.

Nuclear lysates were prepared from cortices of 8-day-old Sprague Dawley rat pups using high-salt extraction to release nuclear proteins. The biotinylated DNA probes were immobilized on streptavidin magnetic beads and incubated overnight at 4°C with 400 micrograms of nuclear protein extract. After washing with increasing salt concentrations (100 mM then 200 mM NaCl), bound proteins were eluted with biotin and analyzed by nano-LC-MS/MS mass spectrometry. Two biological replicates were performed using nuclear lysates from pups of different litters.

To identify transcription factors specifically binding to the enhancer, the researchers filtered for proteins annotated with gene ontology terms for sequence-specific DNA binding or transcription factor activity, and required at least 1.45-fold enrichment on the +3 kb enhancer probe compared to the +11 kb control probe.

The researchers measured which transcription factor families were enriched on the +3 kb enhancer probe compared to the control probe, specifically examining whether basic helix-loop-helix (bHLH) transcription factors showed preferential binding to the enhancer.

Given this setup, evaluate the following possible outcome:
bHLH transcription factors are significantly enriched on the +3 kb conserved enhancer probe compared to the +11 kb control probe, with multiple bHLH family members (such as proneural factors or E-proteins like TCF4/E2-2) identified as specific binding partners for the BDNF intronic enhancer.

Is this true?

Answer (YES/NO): YES